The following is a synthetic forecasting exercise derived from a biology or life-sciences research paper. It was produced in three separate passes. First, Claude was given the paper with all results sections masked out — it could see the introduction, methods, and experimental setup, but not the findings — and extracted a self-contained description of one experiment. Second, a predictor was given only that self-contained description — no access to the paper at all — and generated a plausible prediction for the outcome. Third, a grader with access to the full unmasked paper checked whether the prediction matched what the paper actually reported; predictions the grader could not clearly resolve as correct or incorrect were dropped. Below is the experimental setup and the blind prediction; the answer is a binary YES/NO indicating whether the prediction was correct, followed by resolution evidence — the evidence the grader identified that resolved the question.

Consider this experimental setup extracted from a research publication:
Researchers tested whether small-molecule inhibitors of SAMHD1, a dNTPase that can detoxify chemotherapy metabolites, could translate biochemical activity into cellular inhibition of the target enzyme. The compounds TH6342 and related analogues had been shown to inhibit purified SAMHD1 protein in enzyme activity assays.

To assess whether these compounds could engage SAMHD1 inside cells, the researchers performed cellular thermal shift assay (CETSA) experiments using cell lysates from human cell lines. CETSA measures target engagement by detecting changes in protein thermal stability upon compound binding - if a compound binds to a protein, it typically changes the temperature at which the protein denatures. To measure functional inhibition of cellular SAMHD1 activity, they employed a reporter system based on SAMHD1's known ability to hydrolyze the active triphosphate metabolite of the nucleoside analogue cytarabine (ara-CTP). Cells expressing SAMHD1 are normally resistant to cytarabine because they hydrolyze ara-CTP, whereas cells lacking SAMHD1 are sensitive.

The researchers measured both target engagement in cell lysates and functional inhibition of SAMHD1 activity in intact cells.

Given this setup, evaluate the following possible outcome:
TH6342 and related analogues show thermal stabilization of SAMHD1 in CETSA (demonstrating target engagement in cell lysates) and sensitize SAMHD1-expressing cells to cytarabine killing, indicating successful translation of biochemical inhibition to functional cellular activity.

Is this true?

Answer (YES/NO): NO